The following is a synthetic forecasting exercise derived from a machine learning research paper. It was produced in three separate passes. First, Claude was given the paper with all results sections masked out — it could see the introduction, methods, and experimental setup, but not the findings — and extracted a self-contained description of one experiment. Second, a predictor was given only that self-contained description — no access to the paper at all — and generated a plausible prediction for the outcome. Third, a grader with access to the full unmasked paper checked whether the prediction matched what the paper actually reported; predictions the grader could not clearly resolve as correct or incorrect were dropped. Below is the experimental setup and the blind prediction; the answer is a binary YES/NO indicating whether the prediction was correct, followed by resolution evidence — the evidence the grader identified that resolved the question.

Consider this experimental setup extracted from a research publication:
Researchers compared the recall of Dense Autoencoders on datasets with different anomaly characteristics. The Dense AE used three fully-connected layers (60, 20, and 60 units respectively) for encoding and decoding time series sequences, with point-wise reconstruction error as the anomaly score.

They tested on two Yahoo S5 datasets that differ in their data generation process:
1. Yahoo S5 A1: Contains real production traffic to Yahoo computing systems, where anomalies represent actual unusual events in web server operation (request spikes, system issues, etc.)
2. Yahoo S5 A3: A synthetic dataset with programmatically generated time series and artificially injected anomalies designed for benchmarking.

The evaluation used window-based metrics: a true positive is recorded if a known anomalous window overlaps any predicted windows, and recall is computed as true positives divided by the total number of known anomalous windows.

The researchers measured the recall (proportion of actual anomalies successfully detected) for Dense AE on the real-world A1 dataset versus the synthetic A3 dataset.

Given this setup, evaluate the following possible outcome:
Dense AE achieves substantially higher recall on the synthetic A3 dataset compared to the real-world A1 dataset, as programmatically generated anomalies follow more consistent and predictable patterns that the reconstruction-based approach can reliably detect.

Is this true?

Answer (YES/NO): NO